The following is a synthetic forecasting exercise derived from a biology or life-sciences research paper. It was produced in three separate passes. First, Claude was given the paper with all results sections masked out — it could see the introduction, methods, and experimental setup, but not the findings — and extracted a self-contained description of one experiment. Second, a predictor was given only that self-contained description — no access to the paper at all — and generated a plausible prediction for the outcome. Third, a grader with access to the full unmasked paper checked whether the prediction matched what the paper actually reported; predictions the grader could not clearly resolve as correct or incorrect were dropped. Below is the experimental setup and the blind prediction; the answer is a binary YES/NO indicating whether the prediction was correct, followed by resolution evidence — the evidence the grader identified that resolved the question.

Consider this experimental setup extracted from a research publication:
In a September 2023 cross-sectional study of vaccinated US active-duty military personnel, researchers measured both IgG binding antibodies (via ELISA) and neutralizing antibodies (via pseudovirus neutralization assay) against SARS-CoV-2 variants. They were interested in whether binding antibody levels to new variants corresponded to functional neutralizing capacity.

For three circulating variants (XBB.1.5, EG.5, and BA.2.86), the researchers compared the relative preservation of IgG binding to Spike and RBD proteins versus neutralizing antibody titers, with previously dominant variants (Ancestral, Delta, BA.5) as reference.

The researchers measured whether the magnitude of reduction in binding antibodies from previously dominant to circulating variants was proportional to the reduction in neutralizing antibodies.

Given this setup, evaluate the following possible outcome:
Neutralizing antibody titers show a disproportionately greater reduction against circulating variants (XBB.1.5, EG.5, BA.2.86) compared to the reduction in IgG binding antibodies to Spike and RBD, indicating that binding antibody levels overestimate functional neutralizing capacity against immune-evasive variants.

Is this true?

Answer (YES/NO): NO